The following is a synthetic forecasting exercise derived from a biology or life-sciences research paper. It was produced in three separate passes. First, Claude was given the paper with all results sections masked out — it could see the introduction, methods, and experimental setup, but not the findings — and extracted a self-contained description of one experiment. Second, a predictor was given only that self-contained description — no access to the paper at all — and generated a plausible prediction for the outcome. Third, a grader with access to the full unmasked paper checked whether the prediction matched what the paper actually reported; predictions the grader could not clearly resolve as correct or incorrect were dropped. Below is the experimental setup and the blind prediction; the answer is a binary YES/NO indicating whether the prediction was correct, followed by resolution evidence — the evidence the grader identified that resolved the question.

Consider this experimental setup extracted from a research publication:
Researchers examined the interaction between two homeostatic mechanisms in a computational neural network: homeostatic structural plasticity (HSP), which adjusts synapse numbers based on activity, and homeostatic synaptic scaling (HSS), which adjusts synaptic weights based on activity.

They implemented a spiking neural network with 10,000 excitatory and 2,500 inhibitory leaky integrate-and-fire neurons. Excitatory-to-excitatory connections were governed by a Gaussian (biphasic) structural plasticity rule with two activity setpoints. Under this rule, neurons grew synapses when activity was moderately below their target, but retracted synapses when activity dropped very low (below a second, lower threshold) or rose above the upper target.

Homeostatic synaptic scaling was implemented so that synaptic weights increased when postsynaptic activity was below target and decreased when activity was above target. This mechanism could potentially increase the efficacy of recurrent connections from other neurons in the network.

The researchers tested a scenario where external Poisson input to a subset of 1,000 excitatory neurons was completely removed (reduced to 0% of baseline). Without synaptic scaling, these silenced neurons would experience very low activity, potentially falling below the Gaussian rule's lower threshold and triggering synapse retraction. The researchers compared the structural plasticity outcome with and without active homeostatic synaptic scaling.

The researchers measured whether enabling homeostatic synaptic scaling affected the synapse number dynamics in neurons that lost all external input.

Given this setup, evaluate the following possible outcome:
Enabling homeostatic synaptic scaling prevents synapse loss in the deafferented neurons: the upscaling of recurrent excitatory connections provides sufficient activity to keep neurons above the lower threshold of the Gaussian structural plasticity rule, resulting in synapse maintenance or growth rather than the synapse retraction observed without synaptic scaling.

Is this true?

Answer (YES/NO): NO